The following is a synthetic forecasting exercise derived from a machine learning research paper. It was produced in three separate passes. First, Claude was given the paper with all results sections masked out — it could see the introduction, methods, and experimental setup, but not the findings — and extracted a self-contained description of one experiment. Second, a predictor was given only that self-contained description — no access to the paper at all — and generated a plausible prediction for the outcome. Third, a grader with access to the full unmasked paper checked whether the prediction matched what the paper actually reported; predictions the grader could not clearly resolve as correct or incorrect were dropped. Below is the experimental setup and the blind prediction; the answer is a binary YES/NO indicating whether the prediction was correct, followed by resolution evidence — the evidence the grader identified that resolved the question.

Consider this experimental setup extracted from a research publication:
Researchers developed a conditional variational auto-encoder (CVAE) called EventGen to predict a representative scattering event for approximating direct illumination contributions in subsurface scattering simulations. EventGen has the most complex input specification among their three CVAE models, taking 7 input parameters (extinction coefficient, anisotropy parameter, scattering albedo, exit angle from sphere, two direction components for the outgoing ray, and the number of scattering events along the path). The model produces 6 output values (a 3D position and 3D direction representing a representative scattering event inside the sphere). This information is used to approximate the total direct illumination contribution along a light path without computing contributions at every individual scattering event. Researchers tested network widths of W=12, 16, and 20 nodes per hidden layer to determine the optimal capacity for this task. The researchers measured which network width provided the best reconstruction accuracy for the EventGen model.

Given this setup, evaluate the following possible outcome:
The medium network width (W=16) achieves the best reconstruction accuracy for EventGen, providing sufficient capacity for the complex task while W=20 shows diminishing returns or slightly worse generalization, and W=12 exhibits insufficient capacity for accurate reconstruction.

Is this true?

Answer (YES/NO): YES